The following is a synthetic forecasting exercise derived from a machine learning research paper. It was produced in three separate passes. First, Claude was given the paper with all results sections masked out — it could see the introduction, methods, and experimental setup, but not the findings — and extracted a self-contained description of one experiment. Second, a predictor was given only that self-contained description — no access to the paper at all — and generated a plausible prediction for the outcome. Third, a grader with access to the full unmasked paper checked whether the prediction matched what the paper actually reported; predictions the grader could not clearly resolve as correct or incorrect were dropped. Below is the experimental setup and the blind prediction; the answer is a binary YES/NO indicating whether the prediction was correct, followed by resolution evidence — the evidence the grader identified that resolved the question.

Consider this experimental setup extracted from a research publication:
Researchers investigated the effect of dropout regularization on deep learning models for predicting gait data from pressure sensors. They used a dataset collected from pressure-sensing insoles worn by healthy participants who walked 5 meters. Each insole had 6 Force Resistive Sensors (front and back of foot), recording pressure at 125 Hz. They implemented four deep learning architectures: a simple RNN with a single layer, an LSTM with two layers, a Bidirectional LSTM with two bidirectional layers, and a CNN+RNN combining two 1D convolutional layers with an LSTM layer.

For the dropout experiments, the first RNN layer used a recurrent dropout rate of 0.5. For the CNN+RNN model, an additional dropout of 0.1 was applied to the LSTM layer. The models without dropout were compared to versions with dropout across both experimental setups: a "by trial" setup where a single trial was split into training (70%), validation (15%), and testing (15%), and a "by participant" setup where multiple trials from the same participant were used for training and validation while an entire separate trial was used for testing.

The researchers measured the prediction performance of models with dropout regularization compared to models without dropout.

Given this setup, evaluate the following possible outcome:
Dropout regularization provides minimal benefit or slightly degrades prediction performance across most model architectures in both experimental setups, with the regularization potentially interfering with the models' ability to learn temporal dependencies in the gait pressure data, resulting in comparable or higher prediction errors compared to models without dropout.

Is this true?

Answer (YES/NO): YES